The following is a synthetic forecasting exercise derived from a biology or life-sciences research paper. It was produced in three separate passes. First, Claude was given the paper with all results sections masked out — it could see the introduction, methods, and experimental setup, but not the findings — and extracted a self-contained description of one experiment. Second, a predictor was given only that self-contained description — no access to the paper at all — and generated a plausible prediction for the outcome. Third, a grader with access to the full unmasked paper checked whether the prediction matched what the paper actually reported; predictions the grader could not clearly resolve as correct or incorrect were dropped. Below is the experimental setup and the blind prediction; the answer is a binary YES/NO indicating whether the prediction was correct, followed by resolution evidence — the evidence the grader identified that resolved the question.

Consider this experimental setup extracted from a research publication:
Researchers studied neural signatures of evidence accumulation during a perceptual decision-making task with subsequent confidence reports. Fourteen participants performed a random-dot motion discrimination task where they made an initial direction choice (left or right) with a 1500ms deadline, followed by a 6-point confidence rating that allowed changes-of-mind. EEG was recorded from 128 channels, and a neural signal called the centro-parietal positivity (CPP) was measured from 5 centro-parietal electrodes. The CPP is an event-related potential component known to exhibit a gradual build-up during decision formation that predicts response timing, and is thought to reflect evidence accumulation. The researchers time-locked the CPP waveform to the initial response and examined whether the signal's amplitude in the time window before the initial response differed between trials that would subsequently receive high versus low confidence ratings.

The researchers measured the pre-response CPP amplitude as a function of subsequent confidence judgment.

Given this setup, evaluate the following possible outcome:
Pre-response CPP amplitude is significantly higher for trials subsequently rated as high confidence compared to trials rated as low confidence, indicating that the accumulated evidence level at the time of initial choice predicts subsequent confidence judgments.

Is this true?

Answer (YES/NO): YES